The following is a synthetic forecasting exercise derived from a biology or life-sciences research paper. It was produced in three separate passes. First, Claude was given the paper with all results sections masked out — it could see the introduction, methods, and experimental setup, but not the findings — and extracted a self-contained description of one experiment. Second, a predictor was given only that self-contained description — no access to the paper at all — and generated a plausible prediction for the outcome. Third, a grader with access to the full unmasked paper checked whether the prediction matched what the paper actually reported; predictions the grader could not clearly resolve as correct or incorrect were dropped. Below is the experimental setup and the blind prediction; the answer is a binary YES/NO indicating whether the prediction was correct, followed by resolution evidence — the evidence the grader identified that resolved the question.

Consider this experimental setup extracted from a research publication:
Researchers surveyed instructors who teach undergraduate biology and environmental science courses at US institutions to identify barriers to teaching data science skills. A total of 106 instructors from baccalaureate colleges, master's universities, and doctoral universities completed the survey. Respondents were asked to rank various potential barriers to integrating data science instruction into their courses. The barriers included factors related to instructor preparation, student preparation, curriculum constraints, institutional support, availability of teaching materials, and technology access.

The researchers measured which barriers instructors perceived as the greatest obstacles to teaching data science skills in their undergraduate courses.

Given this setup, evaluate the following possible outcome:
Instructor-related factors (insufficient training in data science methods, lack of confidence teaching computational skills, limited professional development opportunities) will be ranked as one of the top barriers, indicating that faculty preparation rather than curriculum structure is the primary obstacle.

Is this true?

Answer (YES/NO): NO